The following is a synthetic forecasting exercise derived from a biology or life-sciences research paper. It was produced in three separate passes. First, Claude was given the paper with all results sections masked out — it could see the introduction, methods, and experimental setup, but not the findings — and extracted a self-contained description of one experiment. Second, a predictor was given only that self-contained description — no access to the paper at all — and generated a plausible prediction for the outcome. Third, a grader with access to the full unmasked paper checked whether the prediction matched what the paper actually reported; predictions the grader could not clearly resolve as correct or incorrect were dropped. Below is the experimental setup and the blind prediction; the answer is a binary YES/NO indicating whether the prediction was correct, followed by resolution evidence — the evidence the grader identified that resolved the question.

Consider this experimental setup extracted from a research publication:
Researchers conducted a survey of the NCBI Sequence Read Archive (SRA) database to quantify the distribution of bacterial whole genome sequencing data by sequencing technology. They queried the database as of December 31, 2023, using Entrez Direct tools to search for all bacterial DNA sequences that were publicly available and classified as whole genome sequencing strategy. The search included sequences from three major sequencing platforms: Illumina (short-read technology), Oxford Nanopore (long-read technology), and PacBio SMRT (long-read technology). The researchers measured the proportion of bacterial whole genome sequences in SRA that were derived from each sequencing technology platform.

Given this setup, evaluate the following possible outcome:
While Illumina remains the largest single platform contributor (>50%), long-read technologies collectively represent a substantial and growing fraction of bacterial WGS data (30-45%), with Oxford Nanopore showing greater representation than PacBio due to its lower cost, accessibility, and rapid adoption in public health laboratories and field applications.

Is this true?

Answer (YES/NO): NO